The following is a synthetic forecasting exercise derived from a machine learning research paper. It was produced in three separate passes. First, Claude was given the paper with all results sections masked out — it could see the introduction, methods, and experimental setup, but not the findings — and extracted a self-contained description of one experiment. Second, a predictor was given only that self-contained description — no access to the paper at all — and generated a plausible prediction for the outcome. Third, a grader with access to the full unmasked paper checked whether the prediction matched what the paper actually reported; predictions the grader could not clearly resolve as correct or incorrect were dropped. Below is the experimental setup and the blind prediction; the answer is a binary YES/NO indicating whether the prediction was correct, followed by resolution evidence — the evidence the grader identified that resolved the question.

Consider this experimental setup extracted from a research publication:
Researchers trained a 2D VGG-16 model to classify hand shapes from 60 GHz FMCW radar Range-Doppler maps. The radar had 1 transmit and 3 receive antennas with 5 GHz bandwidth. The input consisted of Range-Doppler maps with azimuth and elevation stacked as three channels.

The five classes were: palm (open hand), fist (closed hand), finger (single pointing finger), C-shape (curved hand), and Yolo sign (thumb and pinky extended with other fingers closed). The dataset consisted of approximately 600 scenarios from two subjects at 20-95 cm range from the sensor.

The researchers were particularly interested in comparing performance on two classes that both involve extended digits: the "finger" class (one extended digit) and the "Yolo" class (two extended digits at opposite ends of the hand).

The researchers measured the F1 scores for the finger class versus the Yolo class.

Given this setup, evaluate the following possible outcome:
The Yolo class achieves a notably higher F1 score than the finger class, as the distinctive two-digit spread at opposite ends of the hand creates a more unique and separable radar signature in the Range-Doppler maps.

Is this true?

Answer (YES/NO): NO